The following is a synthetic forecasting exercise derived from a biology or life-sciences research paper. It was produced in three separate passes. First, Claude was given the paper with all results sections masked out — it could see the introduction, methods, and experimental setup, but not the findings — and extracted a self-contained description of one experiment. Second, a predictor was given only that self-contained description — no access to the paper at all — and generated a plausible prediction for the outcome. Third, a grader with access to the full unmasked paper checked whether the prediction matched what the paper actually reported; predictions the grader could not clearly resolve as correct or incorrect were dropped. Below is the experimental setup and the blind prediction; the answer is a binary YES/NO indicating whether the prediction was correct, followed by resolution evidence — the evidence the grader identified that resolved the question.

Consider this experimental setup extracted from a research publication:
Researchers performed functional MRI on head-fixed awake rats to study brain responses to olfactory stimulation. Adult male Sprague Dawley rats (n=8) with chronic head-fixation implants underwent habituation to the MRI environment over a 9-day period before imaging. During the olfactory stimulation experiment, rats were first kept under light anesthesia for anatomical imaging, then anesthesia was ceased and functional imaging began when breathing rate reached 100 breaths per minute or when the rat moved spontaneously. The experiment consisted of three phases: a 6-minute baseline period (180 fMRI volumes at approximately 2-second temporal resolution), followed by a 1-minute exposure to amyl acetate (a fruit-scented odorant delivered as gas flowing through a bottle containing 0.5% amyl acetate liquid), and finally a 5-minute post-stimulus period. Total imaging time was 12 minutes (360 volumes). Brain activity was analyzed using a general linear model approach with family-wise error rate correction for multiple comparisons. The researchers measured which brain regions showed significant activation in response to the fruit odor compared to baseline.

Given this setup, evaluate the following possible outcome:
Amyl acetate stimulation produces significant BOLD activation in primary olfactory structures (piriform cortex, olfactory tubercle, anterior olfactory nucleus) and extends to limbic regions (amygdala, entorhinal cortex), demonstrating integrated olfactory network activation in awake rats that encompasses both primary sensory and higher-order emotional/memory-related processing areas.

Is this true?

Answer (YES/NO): NO